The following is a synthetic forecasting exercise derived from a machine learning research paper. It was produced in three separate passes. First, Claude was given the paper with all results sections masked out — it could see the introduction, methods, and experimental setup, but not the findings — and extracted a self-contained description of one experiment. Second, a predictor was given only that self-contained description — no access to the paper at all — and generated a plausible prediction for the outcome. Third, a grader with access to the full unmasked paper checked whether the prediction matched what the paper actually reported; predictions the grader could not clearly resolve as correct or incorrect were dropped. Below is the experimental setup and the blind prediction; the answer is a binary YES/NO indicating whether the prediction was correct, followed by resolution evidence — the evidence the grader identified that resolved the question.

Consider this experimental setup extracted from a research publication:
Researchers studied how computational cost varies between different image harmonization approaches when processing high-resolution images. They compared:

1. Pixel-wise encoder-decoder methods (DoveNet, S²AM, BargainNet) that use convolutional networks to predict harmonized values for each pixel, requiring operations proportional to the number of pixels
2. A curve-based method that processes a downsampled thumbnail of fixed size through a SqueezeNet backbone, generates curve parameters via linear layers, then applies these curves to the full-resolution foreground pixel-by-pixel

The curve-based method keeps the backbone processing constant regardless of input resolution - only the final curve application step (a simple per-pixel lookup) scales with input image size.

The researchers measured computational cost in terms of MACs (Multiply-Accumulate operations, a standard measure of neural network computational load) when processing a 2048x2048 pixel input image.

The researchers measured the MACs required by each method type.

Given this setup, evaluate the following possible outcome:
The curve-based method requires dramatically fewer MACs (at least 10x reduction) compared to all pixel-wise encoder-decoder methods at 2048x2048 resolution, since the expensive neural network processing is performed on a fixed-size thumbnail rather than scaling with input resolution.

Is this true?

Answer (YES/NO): YES